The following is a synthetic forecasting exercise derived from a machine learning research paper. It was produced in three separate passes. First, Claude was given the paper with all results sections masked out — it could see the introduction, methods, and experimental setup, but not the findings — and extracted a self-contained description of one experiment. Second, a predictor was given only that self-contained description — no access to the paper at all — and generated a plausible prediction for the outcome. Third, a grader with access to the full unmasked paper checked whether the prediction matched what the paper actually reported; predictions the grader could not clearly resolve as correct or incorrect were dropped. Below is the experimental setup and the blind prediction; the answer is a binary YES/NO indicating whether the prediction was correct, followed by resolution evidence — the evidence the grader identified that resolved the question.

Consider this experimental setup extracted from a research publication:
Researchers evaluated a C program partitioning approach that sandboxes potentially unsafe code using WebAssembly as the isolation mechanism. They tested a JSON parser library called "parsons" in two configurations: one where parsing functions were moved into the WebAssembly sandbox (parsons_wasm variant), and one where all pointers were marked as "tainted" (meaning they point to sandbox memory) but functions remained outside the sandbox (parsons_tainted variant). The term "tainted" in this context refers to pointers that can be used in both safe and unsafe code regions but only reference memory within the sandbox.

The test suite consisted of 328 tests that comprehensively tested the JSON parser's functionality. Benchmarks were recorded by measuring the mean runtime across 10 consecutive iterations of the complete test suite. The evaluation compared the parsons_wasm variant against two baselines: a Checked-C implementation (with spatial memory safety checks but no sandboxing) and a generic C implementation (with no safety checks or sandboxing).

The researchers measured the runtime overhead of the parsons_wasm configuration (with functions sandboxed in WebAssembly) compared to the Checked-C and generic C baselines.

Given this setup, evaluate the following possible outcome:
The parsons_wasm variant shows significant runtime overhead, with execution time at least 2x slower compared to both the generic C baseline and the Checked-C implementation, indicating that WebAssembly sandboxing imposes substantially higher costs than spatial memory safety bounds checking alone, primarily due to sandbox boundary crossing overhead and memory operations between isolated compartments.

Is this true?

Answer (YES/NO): YES